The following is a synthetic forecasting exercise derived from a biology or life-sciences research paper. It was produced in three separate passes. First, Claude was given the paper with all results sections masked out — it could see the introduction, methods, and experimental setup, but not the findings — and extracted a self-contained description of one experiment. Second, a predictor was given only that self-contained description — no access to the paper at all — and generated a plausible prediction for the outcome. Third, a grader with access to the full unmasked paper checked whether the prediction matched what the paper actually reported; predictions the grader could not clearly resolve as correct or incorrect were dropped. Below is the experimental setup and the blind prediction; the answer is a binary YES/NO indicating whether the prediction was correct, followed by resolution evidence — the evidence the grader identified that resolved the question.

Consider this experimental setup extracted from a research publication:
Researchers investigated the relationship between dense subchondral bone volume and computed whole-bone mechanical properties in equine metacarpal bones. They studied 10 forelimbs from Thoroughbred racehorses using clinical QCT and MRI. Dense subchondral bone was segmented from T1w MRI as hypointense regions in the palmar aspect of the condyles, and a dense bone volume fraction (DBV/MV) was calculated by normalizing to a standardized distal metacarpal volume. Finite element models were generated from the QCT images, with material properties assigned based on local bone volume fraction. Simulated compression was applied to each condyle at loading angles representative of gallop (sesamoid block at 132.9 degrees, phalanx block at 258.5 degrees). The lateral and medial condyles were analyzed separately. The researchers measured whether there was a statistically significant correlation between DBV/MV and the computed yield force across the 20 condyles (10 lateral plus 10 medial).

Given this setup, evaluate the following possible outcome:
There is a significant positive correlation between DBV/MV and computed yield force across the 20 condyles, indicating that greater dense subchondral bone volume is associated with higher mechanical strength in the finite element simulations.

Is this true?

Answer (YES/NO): NO